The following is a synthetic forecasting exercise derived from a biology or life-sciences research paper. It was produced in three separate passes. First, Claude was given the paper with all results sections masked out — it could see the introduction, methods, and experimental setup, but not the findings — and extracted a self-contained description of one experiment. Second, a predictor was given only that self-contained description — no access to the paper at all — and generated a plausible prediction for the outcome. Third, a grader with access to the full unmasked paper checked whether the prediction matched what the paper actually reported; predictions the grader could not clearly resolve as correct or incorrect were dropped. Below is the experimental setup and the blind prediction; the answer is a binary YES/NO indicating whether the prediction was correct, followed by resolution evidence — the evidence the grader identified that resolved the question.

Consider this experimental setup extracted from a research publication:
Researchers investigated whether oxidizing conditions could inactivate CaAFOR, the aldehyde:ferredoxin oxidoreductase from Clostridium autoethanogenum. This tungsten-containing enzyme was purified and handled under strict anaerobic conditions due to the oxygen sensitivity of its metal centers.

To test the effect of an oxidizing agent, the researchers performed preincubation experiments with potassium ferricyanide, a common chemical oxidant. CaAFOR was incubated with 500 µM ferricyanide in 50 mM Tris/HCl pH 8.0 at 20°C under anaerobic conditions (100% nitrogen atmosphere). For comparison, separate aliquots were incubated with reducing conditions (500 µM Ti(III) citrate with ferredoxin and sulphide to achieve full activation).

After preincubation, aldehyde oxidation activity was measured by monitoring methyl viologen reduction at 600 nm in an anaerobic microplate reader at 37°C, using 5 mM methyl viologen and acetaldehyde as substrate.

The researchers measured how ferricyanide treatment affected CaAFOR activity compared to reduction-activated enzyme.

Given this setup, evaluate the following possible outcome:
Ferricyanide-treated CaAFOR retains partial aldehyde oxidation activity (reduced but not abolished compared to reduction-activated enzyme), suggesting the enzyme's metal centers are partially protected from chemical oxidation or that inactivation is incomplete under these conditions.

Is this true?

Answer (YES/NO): NO